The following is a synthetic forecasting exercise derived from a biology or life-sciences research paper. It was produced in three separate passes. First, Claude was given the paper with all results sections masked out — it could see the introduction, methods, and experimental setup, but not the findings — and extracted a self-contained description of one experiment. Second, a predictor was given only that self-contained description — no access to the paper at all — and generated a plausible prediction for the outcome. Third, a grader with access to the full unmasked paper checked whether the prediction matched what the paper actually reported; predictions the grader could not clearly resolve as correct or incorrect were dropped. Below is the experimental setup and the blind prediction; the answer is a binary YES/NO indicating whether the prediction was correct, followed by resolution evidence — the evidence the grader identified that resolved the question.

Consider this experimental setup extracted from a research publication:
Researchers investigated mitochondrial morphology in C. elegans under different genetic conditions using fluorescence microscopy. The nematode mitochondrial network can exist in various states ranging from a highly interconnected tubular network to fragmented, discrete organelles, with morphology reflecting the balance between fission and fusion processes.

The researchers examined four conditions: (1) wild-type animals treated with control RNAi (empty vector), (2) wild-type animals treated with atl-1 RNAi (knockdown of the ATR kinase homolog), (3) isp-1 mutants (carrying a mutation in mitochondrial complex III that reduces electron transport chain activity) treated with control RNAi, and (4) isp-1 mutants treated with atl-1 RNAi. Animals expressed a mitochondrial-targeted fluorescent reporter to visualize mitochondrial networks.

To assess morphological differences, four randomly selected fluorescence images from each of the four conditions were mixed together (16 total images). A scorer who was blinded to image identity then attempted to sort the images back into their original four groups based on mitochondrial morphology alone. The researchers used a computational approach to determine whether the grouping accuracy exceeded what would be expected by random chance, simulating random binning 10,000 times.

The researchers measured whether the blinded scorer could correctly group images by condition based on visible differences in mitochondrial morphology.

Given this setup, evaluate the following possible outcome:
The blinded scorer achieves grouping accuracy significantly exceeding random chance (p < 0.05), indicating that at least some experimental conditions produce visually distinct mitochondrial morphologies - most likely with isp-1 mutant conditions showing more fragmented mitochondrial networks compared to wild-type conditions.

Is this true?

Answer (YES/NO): NO